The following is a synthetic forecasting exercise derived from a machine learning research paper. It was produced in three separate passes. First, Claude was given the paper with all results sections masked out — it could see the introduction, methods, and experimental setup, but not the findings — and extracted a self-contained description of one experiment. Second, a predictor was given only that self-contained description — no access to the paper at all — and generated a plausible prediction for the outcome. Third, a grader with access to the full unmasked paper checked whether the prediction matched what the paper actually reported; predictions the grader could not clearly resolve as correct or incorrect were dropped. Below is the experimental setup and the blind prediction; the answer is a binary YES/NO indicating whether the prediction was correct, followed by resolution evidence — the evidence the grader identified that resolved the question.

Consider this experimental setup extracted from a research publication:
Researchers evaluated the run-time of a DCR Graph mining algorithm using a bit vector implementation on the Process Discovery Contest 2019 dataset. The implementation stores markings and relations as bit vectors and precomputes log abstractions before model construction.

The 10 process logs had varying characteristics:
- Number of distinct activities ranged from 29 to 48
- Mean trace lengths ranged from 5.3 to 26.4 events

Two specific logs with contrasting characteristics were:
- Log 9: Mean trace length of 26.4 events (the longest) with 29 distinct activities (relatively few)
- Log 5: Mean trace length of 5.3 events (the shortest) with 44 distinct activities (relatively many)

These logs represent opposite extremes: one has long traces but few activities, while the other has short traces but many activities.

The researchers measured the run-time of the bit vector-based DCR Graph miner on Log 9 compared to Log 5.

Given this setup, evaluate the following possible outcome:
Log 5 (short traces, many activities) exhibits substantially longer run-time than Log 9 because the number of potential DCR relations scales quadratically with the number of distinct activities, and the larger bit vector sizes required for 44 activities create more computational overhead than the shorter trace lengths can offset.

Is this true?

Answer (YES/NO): NO